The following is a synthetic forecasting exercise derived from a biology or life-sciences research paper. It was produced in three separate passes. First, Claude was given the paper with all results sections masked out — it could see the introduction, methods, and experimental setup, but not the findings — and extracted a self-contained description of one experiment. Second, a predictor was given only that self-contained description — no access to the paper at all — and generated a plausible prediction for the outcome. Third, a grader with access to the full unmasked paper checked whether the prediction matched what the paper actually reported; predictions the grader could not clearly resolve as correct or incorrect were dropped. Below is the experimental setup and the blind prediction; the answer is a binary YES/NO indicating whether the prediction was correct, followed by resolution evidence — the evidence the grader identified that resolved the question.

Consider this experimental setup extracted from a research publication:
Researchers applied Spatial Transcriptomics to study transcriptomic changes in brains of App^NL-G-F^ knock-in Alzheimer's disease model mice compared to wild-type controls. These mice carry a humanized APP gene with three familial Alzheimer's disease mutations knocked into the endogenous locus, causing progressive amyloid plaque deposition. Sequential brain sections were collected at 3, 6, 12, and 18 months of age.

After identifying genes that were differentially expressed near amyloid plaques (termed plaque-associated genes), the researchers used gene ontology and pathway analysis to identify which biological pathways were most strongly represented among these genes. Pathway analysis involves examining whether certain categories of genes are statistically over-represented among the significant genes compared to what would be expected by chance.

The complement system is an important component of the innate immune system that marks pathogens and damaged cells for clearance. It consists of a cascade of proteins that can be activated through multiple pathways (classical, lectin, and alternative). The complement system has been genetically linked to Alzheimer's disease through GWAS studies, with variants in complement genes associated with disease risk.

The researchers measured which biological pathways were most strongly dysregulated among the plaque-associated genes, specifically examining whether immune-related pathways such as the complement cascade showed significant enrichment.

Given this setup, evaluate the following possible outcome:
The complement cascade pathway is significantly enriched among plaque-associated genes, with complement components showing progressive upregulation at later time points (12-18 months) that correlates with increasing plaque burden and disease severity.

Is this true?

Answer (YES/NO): YES